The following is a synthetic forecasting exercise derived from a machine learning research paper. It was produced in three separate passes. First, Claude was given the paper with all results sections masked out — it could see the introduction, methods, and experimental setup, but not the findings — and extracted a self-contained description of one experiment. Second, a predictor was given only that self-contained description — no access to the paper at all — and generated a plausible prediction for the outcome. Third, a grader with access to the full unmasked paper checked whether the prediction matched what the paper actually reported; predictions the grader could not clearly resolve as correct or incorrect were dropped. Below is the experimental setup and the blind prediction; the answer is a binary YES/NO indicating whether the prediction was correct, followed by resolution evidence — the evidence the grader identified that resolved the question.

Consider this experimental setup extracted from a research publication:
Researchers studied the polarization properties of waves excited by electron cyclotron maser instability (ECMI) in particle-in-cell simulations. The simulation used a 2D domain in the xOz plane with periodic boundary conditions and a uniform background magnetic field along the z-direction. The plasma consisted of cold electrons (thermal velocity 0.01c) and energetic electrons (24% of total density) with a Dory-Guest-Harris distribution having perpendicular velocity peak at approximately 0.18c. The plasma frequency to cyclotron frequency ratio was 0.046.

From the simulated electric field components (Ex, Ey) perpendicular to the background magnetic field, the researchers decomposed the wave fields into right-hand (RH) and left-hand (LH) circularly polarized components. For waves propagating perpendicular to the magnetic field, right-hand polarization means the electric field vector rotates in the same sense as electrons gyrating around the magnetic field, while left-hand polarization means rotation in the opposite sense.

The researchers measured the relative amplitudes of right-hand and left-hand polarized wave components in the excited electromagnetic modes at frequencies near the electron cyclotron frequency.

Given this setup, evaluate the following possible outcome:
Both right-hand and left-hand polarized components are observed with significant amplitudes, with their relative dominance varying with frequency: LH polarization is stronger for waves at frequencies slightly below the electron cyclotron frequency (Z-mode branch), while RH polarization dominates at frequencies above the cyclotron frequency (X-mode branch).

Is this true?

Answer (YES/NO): NO